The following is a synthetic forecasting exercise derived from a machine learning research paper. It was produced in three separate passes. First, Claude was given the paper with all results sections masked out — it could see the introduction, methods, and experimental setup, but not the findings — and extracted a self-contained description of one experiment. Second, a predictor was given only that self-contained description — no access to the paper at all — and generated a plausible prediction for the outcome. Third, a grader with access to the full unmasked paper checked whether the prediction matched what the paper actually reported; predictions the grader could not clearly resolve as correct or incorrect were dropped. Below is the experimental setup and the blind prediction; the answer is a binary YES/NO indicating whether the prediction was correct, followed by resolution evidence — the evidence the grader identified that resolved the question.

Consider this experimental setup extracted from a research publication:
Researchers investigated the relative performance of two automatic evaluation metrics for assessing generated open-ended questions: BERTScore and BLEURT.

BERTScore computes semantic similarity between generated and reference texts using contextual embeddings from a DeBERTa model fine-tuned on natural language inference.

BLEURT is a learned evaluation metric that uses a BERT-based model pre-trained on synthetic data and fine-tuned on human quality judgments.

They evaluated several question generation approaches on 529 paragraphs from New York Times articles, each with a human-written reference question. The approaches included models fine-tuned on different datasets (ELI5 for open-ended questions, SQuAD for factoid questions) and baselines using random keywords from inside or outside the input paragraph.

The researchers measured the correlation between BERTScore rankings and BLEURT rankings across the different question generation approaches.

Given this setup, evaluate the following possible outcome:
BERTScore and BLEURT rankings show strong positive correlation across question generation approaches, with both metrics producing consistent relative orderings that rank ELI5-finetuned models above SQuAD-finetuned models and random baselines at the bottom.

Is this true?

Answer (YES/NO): NO